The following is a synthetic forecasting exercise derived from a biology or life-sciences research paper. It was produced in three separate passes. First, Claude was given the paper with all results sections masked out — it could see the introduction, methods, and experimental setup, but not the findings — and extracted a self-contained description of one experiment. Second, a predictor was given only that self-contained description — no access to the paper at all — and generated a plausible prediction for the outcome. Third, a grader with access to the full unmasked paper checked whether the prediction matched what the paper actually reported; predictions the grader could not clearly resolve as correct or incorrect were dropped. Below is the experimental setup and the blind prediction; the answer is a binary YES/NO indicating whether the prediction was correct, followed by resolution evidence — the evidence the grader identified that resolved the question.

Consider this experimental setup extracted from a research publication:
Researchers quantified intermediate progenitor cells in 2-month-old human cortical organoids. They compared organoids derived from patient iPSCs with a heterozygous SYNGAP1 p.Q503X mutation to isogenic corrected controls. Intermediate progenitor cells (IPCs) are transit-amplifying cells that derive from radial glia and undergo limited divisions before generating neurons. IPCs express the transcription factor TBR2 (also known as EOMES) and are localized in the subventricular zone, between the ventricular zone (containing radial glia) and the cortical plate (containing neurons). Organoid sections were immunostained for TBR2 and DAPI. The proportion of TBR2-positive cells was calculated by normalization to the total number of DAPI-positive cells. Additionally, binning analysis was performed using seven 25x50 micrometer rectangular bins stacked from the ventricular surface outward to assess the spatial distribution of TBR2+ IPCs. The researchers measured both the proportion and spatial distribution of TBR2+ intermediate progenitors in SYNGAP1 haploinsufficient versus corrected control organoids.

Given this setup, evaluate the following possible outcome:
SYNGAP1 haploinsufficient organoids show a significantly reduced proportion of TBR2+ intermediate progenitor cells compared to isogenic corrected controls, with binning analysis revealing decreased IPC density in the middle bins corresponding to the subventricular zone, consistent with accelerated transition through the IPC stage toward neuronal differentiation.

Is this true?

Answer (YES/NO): NO